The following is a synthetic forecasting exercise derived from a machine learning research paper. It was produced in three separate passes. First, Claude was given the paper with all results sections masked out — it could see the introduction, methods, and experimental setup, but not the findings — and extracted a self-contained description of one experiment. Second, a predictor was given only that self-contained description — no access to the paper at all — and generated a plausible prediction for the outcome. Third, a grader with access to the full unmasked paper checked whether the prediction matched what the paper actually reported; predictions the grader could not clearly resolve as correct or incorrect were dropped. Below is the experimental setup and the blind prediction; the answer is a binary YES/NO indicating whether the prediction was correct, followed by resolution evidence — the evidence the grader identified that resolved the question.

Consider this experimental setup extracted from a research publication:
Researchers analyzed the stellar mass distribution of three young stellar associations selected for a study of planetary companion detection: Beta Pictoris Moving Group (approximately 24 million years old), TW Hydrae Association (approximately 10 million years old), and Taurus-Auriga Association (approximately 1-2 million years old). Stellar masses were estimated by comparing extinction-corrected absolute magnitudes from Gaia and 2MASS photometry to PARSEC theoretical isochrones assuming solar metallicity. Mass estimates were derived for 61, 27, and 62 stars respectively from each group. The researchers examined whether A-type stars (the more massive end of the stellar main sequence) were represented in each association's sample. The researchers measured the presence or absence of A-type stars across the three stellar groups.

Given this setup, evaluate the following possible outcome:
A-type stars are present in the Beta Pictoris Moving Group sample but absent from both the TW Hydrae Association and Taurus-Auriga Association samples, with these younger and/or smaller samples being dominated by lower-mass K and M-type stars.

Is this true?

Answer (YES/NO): NO